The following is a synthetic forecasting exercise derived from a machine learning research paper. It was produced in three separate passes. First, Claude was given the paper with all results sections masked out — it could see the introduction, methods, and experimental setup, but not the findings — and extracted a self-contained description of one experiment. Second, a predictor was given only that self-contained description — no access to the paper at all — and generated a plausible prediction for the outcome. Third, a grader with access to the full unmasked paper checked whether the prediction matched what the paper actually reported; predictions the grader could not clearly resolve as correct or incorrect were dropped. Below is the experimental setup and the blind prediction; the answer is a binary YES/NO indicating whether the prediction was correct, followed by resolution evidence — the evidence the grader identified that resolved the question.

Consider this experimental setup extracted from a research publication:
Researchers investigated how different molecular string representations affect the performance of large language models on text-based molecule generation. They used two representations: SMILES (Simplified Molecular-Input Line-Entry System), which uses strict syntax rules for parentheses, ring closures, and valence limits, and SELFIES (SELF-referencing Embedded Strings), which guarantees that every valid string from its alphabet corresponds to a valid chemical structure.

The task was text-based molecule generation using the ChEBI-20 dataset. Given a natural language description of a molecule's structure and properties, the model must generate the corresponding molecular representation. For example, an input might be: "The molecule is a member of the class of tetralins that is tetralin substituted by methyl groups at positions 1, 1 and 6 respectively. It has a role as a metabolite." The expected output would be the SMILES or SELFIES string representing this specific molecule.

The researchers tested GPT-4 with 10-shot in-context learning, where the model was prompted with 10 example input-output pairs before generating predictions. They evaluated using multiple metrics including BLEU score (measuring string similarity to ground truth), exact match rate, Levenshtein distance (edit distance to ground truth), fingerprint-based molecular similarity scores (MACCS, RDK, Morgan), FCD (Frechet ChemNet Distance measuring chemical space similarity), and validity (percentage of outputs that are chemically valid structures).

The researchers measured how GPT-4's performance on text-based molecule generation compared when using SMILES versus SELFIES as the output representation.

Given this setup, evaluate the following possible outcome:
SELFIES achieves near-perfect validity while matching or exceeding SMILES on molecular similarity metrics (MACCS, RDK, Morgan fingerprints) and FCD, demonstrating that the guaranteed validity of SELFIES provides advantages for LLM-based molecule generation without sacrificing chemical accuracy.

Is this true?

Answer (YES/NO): NO